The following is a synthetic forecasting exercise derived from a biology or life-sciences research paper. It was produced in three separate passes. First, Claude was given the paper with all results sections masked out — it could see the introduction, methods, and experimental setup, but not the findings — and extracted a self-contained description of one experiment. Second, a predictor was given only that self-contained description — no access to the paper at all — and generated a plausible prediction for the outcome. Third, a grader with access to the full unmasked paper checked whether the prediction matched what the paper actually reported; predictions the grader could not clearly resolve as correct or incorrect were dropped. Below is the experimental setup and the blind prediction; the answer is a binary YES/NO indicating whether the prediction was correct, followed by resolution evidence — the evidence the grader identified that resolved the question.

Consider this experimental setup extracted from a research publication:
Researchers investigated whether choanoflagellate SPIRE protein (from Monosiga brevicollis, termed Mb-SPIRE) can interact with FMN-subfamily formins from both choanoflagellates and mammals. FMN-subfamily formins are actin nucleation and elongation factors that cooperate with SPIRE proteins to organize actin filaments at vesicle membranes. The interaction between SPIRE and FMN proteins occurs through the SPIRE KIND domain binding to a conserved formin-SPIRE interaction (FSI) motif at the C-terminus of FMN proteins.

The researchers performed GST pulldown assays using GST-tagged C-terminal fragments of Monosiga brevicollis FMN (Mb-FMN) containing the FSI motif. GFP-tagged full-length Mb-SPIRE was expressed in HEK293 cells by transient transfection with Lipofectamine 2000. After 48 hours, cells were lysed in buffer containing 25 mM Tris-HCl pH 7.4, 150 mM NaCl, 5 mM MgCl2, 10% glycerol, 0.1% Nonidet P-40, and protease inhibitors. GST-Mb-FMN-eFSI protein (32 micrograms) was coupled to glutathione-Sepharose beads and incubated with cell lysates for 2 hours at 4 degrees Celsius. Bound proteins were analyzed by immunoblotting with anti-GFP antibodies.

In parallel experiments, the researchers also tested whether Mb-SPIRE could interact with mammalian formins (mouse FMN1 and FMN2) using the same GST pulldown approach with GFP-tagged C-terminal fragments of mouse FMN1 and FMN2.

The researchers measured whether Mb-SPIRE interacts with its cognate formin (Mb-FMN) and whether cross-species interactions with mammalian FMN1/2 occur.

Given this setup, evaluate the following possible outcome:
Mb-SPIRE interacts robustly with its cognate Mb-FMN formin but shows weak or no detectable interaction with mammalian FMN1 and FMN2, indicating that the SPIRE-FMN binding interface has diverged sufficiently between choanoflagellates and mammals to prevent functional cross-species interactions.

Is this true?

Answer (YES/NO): NO